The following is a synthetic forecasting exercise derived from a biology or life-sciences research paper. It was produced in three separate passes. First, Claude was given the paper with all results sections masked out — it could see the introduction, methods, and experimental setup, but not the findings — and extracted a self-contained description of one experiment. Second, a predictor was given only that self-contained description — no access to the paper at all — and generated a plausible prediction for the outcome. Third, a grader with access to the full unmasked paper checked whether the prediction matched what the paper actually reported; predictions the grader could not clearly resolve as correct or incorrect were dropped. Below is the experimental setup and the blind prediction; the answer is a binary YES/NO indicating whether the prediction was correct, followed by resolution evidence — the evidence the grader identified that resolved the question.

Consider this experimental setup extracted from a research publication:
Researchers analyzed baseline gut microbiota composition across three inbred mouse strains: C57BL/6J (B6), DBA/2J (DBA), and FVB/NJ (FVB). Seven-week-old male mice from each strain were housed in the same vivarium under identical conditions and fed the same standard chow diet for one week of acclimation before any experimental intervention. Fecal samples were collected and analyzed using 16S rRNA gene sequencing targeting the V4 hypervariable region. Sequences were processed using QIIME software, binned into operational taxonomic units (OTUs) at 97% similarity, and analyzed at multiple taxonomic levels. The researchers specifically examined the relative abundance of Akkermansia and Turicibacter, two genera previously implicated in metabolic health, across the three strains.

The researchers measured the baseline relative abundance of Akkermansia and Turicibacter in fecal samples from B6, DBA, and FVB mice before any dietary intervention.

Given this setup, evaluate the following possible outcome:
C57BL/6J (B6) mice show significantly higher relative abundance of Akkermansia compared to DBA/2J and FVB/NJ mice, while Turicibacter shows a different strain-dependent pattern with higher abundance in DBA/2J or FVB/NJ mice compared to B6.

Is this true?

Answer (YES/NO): NO